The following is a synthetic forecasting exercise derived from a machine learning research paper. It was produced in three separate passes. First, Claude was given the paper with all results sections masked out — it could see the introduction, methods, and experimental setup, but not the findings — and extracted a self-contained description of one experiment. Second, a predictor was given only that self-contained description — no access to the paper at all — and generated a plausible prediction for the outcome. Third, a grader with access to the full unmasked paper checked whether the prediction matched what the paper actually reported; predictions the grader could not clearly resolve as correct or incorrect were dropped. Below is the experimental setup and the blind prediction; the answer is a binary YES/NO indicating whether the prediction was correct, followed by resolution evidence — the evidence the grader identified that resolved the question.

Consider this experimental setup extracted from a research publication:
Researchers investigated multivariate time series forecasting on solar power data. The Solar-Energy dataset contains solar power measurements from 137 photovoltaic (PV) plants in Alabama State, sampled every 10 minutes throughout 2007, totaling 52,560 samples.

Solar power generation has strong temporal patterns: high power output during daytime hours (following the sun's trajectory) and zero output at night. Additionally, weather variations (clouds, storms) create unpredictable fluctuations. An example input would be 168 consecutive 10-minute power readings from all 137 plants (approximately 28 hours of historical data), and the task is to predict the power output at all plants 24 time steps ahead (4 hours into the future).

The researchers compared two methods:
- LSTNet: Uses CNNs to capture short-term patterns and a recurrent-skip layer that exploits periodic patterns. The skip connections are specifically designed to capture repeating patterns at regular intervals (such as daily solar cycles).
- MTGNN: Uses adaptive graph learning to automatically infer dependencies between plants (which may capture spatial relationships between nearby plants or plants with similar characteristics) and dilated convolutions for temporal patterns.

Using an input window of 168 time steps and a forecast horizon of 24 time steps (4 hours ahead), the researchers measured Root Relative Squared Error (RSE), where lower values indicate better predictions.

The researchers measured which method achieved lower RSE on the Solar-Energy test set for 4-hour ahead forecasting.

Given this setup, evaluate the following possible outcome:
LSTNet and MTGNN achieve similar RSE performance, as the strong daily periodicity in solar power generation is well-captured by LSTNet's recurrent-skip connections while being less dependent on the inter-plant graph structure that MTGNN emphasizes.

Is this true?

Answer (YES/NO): NO